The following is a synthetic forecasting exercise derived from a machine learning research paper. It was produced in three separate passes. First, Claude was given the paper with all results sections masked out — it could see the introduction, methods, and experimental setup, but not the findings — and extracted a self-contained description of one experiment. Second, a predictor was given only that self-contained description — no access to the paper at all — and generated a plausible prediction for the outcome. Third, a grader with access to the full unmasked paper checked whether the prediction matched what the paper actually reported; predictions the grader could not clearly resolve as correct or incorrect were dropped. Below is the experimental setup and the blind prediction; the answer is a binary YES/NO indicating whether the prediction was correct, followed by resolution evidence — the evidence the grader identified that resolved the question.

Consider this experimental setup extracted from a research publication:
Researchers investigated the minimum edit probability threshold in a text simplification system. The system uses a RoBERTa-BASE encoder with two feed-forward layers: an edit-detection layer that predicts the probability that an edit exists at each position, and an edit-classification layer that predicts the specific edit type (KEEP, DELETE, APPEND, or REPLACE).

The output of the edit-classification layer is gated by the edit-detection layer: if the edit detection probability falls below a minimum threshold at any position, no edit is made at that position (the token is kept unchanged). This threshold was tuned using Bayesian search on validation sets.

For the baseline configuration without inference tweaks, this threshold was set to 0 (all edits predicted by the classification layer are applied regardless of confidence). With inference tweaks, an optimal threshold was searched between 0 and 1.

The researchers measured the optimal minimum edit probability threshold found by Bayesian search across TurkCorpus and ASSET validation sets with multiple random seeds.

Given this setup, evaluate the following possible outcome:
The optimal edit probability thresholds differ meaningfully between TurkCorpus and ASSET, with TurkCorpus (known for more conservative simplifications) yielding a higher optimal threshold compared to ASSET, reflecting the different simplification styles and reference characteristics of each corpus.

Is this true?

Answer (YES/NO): NO